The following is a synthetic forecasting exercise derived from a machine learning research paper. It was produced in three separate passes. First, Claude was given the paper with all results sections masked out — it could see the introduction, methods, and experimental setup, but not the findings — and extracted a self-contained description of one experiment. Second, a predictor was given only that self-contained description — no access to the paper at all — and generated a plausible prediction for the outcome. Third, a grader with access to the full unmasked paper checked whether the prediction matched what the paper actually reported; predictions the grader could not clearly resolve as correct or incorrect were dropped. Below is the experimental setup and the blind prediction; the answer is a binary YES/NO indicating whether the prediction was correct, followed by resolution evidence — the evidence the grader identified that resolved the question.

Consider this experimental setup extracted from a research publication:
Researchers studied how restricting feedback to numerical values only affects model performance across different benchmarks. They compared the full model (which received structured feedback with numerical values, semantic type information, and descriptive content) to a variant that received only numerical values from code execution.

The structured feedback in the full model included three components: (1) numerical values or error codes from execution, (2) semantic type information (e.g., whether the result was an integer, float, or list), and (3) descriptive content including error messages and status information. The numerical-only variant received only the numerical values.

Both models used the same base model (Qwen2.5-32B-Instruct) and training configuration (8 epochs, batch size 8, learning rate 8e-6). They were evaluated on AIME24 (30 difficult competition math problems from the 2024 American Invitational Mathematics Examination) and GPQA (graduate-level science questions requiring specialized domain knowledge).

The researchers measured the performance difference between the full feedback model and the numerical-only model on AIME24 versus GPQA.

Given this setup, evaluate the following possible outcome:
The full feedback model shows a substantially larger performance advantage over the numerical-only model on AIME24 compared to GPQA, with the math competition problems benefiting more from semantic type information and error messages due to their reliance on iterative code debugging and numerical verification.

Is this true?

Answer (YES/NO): YES